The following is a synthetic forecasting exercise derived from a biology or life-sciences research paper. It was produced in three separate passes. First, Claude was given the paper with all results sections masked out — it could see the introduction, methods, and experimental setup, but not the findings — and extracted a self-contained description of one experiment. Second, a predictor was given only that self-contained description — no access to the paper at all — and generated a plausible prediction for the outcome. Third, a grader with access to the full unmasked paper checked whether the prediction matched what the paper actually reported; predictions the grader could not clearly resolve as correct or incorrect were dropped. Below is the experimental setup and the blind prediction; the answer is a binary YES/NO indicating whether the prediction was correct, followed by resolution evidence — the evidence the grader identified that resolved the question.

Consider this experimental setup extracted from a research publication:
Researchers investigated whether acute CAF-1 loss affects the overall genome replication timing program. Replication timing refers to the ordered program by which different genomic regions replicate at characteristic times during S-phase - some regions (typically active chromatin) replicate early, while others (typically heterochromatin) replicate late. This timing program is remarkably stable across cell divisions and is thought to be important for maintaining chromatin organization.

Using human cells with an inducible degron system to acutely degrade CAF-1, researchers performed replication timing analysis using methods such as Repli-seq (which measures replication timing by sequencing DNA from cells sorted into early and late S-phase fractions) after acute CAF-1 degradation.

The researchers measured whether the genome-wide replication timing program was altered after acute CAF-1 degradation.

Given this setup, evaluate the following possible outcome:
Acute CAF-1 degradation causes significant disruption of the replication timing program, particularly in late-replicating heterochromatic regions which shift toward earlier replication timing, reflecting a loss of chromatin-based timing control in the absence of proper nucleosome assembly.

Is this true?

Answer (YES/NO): NO